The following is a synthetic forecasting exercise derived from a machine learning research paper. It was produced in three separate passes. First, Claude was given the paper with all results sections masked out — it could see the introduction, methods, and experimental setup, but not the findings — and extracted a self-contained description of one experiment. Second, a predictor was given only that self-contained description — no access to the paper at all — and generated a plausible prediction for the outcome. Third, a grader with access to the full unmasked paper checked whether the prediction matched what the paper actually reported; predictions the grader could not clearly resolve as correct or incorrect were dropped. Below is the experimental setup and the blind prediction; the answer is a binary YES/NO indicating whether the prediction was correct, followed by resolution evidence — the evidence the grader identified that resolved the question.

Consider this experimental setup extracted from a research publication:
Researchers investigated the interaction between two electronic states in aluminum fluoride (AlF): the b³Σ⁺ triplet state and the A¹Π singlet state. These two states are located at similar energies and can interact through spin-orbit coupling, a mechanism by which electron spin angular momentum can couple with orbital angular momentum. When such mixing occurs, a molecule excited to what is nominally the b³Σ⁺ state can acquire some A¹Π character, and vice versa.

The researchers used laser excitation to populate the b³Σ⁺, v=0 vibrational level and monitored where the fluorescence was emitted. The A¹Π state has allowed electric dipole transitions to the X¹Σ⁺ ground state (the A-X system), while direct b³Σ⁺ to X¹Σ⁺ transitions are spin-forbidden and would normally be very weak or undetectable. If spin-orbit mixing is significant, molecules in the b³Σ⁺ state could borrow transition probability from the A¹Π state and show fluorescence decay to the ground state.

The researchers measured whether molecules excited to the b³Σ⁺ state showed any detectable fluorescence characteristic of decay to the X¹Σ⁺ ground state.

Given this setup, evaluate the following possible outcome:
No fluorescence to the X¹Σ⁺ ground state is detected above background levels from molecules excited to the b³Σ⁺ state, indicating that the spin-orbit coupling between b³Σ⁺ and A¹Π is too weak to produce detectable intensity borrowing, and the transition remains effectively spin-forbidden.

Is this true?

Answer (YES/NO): NO